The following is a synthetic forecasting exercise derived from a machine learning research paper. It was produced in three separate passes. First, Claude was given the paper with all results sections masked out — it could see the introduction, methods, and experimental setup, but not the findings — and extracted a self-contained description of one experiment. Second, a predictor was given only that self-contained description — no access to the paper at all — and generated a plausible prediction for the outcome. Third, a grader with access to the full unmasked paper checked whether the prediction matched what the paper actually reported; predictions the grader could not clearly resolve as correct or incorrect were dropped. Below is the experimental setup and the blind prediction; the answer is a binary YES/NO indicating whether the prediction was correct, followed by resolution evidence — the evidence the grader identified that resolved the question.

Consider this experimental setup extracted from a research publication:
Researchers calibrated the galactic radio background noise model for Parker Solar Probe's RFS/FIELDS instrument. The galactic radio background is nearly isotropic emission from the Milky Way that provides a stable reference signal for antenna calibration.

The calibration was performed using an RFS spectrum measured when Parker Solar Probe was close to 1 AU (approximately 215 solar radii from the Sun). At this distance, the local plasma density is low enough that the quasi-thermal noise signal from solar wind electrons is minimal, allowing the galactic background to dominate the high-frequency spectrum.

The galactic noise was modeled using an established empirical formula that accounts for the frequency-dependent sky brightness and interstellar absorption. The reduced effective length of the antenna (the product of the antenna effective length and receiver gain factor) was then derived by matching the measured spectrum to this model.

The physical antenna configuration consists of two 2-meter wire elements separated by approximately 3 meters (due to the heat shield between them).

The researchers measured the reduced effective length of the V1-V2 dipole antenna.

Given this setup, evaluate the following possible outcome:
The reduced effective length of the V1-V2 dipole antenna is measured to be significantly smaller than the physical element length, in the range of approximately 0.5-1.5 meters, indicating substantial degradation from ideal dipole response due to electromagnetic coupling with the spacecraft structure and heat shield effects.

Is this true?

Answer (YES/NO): YES